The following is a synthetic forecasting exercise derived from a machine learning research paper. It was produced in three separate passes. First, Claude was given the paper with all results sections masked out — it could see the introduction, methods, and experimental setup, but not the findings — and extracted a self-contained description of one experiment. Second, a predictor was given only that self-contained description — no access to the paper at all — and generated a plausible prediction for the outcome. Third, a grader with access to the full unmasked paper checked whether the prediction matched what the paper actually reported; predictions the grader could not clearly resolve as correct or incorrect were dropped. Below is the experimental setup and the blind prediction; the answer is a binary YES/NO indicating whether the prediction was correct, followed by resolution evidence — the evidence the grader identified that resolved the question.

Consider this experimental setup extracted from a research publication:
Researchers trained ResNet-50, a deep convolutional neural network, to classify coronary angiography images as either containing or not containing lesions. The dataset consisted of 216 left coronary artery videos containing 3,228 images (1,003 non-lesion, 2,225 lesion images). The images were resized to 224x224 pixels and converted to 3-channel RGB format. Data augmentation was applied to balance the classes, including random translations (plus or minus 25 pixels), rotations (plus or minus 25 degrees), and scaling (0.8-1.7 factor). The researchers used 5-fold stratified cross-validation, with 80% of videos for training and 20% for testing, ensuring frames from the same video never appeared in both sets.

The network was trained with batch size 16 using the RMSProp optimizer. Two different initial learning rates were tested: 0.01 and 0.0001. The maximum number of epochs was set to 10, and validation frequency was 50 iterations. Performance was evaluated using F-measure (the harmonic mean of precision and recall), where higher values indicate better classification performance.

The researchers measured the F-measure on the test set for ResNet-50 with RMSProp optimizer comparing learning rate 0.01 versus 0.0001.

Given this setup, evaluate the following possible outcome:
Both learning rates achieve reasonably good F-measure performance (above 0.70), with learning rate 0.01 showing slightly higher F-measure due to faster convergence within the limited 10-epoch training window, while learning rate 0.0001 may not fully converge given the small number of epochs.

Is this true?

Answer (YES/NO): NO